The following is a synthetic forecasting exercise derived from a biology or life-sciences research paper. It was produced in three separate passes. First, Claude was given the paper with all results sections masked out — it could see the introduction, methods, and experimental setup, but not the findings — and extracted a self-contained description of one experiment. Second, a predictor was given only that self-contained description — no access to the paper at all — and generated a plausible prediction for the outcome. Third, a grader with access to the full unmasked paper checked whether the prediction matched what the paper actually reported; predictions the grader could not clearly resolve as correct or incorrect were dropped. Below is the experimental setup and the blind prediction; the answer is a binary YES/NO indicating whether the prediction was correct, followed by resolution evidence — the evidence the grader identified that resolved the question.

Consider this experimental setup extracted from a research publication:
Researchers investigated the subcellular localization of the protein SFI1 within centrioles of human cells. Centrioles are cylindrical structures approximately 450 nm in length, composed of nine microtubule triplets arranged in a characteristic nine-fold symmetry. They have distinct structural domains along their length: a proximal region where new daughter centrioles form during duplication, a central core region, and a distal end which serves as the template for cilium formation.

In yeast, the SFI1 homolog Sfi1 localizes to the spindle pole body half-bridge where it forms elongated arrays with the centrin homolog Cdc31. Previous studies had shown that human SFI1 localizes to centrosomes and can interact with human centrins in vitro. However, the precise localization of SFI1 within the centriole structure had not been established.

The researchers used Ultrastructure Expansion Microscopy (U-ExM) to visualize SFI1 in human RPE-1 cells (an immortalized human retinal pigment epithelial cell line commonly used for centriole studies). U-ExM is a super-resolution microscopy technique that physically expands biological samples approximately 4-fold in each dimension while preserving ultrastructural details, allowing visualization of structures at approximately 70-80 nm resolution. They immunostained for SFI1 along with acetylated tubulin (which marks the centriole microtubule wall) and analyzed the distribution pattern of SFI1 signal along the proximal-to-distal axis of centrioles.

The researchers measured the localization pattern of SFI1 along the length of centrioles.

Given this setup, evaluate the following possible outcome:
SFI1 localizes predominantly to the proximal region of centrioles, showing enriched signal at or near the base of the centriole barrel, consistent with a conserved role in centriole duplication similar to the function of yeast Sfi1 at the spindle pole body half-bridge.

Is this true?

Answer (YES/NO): NO